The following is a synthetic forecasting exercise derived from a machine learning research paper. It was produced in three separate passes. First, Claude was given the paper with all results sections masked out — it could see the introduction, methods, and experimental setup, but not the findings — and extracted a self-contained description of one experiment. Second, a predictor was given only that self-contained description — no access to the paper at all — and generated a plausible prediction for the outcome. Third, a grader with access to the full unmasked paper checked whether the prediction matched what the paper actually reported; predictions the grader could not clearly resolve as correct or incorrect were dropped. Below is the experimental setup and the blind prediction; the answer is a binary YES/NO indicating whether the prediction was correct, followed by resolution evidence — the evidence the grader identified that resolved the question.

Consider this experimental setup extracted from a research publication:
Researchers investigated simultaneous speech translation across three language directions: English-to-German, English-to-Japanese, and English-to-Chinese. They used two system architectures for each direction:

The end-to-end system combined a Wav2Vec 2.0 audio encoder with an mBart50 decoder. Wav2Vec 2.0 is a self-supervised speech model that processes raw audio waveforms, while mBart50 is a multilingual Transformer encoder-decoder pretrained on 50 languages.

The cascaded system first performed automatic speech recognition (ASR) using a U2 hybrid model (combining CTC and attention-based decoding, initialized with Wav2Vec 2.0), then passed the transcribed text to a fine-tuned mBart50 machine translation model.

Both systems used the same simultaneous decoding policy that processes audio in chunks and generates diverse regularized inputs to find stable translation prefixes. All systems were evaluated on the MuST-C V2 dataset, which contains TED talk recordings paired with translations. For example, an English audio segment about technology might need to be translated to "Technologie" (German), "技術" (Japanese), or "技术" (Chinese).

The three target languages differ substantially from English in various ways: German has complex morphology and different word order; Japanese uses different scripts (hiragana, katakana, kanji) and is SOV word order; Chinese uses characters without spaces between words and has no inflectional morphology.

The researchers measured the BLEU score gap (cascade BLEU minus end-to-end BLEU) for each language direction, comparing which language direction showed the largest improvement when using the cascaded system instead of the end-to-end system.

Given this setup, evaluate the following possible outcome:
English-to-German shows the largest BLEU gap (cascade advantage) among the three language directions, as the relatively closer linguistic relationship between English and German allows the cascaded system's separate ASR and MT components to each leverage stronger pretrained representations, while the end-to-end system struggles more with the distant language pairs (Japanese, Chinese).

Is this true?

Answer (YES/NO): NO